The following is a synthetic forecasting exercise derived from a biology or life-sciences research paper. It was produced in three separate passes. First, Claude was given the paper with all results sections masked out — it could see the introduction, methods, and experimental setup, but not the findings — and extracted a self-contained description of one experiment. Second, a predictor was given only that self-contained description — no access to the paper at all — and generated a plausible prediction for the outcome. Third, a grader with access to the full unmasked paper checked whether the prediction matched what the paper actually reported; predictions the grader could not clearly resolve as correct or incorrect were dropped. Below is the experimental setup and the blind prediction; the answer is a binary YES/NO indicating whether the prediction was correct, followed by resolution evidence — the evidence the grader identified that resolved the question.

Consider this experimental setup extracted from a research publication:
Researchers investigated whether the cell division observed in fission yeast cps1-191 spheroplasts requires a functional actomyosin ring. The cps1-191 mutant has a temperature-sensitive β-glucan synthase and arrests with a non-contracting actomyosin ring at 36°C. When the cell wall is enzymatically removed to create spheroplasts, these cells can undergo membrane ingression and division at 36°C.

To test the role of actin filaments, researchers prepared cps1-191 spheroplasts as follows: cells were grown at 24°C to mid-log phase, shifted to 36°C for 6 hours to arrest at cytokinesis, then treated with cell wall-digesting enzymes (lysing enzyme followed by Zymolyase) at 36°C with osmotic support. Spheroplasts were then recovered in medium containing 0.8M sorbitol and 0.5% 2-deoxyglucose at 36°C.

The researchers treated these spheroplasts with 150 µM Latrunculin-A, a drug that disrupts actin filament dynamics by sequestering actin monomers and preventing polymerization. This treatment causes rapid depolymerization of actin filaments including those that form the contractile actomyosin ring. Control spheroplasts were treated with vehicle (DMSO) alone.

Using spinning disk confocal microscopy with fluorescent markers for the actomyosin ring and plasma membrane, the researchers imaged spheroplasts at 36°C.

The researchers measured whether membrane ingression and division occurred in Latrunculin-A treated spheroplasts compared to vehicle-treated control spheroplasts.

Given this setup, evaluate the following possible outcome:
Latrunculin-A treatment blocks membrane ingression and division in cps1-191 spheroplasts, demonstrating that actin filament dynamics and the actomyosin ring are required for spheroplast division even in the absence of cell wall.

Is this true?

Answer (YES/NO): YES